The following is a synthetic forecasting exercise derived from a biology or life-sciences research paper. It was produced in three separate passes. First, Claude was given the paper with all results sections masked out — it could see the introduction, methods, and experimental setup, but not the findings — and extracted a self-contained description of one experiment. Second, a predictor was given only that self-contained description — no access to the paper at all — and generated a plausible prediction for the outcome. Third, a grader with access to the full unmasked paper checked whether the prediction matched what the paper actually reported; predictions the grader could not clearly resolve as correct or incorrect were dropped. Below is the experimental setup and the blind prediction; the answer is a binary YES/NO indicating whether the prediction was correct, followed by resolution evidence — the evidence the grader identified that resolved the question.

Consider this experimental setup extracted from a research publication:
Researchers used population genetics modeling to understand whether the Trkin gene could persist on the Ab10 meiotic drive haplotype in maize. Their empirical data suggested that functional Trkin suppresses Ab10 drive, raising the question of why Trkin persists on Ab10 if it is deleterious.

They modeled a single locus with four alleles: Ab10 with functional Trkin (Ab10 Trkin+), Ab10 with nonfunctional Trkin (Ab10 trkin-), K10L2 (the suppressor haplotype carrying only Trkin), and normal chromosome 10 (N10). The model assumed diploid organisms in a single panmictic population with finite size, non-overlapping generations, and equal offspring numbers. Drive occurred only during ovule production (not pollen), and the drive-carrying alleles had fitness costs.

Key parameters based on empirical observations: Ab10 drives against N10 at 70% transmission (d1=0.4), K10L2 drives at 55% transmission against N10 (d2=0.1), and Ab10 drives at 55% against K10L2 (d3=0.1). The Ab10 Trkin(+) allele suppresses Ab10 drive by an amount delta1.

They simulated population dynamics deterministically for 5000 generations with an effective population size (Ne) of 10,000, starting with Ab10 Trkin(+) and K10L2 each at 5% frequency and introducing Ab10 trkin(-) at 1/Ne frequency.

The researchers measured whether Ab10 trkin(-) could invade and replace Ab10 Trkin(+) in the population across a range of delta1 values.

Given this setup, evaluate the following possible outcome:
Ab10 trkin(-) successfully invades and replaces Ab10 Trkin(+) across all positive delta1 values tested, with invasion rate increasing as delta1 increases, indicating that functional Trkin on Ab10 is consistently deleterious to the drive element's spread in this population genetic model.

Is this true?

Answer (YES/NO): YES